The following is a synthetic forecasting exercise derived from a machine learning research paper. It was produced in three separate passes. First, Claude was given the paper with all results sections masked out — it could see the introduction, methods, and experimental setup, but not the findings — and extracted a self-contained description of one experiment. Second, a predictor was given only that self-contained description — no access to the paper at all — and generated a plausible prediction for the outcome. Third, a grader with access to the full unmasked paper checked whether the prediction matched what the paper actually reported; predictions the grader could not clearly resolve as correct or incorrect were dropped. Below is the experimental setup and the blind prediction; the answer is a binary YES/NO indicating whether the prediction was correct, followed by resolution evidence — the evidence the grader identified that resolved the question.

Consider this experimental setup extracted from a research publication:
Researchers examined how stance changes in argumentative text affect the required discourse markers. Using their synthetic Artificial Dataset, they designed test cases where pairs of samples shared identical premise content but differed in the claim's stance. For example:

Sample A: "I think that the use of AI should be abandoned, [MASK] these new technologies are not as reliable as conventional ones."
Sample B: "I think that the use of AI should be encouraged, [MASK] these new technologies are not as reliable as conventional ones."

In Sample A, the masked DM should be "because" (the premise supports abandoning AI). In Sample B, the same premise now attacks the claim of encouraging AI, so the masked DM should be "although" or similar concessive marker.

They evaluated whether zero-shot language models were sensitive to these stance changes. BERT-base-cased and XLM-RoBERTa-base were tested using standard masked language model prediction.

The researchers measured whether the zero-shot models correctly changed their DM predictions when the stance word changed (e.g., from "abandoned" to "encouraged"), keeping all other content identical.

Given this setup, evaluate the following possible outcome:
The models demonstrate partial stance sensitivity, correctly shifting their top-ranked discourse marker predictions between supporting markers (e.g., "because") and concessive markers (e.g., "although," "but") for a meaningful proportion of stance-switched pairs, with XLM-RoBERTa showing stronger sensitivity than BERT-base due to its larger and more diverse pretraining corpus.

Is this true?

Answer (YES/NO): NO